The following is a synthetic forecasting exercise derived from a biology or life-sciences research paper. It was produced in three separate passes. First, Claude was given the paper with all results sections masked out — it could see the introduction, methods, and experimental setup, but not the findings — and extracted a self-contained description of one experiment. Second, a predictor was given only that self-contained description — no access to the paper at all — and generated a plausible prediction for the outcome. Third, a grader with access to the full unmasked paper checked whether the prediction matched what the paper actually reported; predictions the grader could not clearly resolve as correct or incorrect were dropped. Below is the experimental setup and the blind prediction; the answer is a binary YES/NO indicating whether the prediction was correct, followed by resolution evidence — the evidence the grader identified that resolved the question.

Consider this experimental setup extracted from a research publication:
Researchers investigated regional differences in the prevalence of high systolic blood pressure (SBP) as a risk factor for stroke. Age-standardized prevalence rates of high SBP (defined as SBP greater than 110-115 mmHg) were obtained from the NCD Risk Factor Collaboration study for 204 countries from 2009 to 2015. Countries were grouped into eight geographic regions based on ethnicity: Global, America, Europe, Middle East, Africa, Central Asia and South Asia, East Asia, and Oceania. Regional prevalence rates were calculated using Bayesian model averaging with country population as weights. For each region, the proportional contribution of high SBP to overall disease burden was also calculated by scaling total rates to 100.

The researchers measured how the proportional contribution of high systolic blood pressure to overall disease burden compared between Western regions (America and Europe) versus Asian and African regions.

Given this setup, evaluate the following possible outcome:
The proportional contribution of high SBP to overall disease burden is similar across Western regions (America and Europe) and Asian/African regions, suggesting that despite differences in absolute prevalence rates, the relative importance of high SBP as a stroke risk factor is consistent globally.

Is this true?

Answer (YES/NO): NO